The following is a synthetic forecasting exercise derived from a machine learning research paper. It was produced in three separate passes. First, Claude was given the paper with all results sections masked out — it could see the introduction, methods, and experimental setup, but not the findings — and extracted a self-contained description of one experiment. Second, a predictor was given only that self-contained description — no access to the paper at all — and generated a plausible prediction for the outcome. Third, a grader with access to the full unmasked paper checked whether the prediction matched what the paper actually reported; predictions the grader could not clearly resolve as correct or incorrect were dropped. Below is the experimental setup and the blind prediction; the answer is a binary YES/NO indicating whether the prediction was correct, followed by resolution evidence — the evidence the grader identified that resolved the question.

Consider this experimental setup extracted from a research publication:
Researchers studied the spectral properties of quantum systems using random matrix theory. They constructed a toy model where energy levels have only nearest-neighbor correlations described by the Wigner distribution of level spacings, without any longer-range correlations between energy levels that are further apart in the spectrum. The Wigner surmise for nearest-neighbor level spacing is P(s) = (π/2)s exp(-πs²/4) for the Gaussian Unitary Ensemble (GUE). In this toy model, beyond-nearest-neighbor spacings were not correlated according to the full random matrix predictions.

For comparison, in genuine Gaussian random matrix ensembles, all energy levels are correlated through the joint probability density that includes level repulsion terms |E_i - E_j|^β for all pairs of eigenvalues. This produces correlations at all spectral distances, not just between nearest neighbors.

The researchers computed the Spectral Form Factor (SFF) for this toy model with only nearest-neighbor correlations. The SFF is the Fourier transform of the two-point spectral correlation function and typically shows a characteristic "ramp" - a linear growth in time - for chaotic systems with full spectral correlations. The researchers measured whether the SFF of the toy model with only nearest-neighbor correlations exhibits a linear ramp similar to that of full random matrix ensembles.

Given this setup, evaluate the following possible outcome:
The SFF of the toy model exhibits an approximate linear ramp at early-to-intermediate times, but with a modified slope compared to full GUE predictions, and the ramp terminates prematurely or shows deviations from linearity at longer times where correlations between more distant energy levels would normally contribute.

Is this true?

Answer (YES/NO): NO